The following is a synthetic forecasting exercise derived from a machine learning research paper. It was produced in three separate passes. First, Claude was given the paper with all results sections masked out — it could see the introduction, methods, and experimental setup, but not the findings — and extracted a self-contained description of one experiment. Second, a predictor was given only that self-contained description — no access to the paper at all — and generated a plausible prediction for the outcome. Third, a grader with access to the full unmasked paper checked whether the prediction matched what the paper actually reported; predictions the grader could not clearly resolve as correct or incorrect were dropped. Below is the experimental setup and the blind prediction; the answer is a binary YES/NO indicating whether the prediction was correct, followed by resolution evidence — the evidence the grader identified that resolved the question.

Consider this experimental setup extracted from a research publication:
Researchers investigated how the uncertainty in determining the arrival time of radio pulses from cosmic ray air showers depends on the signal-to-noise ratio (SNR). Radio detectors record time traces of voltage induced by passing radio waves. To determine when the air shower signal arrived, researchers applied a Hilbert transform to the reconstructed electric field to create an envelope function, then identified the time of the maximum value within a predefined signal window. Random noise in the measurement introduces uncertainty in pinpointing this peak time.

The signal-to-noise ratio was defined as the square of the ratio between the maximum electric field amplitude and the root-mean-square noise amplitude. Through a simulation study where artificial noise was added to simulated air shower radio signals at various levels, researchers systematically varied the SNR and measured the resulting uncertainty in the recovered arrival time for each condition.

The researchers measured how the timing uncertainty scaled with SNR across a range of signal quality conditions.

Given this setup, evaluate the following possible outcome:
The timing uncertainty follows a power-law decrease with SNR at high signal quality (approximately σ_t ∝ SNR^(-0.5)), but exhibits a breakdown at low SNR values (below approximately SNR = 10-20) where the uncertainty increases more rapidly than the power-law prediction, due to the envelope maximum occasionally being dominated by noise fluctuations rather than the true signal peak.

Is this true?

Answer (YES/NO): NO